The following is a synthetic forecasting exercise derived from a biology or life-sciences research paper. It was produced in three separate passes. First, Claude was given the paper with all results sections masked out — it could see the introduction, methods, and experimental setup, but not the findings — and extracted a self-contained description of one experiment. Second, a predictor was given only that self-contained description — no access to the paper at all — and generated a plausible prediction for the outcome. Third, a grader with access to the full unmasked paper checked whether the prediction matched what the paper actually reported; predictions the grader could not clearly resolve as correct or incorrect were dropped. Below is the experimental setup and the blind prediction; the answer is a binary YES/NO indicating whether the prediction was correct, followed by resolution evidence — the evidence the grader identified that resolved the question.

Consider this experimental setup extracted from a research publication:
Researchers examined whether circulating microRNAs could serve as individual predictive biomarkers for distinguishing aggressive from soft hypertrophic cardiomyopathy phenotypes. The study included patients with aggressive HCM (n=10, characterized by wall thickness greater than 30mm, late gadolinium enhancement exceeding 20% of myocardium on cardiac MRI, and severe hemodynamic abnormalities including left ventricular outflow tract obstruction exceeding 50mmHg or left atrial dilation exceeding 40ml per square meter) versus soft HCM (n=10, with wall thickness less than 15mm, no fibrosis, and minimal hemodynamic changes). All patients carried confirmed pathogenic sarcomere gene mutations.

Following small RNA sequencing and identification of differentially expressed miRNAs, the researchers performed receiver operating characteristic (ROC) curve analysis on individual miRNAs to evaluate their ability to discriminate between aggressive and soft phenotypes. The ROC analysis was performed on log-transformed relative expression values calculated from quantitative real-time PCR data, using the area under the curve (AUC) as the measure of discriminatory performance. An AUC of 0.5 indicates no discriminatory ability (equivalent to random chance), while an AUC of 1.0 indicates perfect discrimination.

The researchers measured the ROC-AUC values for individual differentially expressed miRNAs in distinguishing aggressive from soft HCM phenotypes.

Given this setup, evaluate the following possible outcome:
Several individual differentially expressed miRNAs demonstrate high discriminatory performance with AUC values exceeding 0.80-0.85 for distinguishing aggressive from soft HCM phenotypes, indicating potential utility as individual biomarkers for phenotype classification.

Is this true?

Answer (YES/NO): YES